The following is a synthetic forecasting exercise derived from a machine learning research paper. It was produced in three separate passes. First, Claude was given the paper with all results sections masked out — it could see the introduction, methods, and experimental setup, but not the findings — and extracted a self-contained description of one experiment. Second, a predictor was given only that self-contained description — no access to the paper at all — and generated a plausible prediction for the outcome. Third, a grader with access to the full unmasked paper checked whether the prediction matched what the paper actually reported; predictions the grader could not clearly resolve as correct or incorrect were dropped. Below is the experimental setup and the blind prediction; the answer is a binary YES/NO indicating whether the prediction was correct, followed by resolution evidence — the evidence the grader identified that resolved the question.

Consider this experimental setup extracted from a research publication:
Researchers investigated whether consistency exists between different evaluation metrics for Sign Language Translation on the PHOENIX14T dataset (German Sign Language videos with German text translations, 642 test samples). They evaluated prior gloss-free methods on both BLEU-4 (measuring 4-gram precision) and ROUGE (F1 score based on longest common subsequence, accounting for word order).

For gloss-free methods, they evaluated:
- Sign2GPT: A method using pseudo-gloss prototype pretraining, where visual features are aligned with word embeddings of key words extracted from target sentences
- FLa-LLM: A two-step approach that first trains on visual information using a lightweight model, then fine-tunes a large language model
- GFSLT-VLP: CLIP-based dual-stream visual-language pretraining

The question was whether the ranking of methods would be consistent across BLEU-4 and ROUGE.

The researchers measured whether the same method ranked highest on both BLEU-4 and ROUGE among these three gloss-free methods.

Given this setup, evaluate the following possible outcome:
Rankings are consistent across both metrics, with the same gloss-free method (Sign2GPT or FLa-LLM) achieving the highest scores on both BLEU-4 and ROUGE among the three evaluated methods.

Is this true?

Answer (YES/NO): NO